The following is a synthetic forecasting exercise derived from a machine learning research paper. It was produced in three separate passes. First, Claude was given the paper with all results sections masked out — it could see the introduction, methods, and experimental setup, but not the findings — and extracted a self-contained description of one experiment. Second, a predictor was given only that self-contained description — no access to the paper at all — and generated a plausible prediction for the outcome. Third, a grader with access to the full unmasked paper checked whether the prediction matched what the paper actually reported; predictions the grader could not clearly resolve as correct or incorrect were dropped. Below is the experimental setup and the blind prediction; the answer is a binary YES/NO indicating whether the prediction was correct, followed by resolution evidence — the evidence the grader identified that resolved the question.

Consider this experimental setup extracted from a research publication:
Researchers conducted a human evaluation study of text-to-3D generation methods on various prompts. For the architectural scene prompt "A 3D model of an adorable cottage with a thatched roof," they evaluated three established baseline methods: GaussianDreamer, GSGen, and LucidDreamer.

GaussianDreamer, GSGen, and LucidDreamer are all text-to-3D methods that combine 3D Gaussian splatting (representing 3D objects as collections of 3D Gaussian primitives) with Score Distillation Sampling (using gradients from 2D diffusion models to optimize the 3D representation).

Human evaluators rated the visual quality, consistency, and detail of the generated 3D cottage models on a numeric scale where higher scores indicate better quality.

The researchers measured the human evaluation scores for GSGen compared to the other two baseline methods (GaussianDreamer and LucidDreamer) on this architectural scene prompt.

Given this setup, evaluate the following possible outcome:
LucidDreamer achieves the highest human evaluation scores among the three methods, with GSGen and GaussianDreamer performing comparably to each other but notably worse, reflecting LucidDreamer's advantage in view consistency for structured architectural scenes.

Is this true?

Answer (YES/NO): NO